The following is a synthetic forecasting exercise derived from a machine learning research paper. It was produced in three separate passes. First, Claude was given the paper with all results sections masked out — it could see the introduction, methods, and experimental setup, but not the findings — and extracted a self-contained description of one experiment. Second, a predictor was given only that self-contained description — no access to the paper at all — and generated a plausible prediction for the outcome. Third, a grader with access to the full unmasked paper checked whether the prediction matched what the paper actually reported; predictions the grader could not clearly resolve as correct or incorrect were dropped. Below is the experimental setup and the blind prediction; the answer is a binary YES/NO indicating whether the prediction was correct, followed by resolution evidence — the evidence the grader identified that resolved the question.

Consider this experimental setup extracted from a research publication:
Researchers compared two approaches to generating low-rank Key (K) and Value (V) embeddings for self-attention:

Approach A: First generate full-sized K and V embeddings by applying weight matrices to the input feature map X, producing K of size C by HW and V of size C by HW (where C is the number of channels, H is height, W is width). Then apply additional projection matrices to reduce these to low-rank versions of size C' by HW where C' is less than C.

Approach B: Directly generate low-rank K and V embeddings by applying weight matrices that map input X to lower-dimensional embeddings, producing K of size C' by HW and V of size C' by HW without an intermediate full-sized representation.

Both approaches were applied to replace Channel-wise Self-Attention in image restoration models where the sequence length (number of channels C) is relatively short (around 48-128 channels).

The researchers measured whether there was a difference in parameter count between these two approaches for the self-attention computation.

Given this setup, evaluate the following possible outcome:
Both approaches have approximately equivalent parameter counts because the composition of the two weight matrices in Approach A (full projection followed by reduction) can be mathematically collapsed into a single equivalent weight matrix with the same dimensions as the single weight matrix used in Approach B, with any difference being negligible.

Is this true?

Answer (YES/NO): NO